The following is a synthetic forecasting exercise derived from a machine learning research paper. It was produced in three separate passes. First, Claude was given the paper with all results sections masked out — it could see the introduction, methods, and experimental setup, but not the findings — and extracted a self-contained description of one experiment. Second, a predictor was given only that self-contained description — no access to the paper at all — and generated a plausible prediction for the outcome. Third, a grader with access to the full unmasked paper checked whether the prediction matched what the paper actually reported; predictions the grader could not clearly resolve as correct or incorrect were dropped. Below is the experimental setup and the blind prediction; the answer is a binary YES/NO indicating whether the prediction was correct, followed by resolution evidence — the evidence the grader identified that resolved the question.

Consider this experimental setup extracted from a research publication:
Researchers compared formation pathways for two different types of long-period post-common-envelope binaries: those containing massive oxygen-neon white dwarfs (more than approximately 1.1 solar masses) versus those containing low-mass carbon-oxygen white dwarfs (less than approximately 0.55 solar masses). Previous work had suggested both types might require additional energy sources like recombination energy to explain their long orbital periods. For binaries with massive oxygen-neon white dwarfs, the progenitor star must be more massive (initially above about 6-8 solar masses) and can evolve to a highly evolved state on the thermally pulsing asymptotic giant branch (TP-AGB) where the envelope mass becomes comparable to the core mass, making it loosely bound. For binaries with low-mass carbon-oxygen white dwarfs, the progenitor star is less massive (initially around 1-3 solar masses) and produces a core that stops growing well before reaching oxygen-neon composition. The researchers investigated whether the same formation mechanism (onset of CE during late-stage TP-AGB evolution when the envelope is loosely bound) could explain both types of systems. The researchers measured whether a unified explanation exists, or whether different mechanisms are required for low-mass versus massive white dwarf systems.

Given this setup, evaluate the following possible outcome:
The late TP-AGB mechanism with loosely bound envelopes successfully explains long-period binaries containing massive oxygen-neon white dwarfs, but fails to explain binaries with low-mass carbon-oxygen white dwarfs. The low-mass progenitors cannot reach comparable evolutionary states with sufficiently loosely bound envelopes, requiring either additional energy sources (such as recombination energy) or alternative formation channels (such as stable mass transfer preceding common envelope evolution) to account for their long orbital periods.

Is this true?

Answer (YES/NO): NO